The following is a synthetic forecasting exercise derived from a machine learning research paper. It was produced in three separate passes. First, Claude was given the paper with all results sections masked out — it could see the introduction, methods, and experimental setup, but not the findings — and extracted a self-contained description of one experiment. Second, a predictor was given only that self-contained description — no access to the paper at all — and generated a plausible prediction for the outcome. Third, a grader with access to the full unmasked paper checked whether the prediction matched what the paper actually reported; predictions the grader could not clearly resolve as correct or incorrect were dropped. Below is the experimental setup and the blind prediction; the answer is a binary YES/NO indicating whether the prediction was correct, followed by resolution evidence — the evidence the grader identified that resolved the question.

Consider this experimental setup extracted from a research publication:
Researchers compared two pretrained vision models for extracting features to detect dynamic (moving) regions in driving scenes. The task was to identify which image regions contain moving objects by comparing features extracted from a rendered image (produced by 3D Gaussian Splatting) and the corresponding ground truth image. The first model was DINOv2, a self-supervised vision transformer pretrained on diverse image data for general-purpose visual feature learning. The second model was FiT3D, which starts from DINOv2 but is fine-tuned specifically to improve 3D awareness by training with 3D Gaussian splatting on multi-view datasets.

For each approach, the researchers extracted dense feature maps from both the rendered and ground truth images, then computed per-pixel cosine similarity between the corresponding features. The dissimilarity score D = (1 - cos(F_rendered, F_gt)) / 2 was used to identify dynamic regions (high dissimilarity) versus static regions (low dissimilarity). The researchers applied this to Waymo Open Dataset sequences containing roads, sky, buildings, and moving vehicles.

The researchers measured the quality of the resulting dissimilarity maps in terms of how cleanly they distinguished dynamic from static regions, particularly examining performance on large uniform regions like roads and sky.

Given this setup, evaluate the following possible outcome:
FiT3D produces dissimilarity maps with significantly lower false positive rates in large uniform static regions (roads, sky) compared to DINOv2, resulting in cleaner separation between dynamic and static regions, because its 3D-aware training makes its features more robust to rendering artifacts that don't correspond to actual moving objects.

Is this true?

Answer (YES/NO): YES